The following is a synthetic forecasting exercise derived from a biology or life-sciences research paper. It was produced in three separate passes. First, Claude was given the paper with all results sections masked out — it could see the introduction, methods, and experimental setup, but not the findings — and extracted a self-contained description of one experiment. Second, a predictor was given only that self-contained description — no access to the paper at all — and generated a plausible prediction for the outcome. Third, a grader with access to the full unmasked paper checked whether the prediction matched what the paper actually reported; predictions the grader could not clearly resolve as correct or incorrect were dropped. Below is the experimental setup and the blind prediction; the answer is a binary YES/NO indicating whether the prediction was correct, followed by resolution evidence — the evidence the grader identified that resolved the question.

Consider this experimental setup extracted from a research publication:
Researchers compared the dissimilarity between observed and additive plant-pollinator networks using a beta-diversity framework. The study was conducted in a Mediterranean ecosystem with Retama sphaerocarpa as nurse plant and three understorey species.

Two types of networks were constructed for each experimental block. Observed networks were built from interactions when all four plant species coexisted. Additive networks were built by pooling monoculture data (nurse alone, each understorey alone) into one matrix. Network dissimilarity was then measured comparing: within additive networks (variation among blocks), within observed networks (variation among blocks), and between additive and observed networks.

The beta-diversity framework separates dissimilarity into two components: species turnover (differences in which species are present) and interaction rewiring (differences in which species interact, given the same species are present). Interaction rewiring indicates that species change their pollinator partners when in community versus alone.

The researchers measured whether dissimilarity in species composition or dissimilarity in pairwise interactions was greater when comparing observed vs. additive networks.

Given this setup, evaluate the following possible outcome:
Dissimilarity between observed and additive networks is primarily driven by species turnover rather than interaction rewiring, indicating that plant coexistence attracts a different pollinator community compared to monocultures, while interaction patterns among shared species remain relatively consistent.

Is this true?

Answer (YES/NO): YES